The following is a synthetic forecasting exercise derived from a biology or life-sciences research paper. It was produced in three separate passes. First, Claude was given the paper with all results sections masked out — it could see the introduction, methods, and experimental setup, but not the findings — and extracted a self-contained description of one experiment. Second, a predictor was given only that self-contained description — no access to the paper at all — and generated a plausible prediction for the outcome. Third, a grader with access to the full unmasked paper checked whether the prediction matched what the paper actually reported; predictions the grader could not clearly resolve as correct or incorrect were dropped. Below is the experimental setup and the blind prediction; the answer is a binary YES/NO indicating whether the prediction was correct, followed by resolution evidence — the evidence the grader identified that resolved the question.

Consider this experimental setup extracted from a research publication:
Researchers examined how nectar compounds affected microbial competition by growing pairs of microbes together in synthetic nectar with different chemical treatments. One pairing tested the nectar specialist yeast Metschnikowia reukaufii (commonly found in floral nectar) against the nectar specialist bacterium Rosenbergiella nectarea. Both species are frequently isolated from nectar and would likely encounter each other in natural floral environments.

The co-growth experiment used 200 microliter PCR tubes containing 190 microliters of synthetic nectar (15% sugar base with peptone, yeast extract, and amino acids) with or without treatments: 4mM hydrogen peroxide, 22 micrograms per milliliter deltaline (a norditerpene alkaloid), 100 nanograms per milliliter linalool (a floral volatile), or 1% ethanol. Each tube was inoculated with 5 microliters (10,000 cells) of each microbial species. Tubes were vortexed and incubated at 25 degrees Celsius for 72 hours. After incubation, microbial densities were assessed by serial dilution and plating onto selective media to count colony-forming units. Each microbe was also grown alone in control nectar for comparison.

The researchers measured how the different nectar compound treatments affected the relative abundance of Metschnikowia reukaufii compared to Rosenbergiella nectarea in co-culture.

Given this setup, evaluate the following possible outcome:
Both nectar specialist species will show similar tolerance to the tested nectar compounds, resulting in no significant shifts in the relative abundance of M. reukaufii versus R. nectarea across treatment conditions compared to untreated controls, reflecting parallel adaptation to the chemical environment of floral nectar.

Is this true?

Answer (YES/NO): YES